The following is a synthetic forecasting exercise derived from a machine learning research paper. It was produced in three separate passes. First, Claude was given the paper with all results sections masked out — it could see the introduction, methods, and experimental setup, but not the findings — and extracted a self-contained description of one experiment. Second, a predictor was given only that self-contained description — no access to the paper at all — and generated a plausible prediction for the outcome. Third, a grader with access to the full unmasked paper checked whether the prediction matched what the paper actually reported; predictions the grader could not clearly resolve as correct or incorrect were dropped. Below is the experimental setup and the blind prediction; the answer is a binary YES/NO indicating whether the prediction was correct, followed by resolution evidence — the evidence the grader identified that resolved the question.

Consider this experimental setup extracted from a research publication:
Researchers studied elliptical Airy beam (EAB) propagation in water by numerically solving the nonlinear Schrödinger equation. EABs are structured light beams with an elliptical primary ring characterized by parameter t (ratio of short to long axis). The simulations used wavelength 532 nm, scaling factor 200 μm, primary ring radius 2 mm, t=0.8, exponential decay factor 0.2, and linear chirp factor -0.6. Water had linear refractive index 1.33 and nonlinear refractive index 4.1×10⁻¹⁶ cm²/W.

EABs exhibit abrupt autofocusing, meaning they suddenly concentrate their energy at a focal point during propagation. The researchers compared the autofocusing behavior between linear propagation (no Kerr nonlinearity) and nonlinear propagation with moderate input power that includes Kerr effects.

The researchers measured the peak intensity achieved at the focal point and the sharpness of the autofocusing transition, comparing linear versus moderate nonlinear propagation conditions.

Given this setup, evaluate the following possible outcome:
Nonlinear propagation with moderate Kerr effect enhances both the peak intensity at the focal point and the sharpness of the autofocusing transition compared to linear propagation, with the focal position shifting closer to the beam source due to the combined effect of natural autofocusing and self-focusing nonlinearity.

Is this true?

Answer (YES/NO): NO